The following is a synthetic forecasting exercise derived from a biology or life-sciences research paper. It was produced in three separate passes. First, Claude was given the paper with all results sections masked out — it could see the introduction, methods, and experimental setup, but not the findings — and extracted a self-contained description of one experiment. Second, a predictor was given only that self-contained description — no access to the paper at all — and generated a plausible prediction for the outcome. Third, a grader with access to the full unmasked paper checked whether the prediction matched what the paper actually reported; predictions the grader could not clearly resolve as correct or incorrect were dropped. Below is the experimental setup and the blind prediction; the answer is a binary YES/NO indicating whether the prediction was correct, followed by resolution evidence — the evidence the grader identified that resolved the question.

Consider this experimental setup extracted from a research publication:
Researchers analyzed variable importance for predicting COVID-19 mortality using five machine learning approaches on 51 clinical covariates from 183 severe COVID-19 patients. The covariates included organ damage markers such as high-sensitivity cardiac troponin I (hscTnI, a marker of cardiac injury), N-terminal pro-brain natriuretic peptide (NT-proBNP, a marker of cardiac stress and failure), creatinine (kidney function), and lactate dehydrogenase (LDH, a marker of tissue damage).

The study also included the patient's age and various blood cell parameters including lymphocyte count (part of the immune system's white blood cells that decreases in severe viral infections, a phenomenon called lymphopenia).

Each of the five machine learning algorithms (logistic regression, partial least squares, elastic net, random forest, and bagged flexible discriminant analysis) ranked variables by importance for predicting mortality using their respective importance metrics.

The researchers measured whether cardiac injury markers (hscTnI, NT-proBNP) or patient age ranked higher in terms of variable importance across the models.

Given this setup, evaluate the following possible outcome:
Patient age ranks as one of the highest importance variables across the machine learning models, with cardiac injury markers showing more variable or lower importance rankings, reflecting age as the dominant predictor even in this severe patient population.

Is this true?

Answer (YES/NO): YES